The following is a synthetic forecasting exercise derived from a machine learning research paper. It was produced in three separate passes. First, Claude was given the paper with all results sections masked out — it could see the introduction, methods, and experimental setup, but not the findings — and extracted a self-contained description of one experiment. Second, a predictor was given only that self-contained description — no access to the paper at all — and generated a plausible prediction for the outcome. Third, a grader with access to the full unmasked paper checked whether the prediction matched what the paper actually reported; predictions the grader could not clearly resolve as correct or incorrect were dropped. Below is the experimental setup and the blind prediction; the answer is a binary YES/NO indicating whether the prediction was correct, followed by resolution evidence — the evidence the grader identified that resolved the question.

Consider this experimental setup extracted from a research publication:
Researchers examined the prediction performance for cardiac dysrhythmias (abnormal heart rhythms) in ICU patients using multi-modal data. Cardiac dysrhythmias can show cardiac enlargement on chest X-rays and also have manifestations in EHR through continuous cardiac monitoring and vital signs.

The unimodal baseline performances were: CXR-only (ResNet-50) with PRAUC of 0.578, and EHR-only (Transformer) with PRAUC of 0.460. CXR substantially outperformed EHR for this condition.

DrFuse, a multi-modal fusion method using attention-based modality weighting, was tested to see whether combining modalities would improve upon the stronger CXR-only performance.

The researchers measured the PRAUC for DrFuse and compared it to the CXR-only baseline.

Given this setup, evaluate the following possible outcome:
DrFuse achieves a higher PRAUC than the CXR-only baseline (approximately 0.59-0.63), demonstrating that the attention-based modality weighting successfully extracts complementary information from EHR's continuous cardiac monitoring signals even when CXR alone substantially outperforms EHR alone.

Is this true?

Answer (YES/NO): NO